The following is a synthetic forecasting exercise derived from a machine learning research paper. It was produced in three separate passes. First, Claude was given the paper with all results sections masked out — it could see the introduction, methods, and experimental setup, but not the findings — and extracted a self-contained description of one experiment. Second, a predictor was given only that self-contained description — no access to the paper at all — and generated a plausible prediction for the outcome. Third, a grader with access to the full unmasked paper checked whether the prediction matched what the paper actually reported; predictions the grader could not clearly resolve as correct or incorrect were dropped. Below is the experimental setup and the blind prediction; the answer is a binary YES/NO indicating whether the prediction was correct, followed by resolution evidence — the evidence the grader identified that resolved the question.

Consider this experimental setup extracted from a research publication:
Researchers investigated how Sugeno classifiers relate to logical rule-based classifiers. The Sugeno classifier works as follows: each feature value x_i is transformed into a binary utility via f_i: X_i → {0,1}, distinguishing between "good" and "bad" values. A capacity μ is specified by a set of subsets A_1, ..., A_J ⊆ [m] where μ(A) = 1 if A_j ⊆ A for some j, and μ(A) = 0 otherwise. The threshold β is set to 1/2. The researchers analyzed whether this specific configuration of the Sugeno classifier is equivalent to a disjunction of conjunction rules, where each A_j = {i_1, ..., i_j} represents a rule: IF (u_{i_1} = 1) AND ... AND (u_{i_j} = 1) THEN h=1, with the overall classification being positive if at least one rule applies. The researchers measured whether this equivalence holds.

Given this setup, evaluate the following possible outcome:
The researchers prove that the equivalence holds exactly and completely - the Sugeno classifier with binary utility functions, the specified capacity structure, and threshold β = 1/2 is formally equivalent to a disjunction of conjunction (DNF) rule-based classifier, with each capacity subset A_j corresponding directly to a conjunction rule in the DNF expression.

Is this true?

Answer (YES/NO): YES